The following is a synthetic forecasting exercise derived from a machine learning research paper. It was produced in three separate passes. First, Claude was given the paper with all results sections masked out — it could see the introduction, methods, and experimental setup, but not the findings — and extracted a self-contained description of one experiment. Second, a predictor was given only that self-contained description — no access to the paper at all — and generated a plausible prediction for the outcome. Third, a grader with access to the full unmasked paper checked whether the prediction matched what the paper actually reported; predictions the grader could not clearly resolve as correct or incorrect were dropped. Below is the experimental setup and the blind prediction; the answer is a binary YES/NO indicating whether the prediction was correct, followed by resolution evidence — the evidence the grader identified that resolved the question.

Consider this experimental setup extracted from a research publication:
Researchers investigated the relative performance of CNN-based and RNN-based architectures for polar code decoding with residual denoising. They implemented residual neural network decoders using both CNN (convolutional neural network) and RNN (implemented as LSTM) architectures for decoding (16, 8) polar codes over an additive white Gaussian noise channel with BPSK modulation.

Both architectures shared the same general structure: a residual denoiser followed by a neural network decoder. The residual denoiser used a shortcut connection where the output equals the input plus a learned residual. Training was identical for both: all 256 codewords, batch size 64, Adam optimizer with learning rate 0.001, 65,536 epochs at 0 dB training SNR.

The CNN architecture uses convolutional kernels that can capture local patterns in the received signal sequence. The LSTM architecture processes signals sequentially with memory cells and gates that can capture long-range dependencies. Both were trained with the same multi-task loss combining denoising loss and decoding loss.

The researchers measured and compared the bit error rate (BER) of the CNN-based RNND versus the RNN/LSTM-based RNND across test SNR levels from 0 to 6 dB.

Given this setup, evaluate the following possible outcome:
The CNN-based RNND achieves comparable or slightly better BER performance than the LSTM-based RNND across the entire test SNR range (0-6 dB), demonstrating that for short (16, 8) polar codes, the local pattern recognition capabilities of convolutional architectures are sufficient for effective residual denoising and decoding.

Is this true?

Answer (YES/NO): NO